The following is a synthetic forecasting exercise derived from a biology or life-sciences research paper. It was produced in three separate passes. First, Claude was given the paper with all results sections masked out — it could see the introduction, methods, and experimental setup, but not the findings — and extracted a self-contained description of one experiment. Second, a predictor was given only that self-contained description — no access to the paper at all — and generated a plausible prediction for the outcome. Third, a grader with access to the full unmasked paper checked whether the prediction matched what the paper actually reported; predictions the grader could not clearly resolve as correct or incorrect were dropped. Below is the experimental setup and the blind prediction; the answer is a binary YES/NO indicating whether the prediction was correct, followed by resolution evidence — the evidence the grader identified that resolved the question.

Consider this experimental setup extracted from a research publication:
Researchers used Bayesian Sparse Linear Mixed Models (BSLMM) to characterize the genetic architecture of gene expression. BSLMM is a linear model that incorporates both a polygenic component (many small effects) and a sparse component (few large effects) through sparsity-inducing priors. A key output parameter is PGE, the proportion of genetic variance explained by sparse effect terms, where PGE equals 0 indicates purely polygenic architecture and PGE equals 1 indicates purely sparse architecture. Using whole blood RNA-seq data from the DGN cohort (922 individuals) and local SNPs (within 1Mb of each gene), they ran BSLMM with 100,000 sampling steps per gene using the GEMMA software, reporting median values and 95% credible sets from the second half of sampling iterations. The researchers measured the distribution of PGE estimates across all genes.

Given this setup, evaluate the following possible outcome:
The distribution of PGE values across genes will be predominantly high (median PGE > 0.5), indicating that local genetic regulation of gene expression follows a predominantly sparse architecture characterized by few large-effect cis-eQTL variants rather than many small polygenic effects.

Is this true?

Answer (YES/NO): YES